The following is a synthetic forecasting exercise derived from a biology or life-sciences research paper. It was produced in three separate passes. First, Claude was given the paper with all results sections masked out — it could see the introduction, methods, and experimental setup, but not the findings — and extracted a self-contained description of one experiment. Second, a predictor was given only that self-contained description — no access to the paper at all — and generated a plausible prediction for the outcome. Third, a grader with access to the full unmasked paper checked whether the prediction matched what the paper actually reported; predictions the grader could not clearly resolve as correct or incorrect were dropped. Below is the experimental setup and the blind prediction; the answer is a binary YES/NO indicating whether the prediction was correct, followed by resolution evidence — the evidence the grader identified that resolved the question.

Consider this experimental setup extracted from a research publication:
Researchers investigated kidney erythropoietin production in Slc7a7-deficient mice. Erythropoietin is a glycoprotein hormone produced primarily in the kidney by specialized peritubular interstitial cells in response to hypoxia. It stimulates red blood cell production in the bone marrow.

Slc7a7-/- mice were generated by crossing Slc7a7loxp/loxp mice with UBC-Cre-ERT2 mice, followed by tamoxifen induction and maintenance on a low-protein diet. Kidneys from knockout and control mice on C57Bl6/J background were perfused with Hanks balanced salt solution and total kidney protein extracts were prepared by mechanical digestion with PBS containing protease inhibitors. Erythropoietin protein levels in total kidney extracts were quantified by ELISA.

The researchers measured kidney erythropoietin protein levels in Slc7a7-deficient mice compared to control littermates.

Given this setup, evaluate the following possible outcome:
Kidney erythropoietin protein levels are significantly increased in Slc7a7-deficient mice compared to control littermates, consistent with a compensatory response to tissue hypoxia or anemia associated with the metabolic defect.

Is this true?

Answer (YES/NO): NO